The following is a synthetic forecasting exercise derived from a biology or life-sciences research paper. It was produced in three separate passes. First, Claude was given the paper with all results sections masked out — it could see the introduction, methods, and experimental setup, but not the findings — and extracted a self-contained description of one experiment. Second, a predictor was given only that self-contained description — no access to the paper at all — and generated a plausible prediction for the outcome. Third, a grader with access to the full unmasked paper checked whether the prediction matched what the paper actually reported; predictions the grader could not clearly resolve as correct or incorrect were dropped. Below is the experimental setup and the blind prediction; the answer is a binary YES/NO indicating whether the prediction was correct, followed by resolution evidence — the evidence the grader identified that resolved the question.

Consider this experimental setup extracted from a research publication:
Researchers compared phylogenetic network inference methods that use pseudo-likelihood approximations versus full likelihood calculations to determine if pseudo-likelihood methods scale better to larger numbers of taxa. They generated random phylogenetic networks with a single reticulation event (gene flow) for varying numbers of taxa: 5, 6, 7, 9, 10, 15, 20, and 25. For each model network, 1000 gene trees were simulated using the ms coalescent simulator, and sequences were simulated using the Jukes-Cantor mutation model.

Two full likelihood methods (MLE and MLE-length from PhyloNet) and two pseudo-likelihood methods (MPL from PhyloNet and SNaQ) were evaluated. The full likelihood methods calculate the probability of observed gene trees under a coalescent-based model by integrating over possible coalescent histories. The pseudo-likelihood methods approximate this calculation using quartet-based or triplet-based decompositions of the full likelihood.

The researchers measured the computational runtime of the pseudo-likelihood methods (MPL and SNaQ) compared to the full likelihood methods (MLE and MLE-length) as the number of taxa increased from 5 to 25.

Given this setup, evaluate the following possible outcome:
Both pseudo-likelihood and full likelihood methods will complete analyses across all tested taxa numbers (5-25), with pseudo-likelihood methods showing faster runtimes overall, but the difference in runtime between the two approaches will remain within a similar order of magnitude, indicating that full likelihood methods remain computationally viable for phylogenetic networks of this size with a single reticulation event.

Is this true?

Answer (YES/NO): NO